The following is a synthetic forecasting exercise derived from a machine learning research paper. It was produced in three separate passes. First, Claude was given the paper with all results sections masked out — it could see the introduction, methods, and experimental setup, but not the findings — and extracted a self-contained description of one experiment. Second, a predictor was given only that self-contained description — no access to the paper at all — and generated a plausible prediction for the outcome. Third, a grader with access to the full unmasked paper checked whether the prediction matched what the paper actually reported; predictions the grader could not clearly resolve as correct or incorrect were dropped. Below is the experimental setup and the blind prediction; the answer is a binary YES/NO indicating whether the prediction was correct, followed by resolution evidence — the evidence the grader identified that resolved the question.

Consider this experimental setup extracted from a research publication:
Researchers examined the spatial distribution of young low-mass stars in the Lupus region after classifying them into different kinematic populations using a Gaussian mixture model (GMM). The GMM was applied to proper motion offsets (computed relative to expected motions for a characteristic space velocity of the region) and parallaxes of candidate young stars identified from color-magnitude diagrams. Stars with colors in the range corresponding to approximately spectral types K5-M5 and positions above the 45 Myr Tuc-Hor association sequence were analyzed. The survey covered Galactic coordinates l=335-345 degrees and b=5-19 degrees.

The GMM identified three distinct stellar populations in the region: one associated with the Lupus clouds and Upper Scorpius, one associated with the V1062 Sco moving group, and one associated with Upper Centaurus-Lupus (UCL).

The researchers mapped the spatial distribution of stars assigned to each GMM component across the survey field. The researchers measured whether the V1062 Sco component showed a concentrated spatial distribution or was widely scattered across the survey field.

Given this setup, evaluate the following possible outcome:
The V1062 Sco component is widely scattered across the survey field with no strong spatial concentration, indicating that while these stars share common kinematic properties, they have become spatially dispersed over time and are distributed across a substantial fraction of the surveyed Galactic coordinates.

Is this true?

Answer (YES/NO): NO